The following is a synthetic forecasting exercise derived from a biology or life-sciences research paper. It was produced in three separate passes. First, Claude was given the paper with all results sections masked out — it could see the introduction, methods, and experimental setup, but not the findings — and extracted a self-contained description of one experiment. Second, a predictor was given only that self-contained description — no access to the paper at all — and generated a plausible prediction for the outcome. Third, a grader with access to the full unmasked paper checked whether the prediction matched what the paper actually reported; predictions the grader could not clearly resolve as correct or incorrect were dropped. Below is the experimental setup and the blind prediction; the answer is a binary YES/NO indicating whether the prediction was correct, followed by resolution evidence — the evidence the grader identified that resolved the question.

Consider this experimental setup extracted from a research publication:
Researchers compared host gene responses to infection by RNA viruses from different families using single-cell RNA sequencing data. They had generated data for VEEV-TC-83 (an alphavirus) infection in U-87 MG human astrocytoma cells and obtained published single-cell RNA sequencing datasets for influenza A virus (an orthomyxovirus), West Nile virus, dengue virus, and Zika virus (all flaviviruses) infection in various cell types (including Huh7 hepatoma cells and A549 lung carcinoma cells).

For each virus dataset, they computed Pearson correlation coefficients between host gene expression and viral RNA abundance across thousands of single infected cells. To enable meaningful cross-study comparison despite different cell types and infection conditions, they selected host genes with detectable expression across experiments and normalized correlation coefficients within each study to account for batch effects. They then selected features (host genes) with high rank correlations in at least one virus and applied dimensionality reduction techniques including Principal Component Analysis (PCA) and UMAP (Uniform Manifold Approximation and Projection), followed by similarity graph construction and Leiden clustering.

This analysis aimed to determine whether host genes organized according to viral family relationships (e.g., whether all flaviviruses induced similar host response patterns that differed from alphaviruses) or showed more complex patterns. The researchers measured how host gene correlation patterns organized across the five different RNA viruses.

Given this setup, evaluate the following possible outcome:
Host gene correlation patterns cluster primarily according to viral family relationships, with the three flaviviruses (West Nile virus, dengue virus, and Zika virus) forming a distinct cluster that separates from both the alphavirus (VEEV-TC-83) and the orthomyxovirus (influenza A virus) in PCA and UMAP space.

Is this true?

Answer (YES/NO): YES